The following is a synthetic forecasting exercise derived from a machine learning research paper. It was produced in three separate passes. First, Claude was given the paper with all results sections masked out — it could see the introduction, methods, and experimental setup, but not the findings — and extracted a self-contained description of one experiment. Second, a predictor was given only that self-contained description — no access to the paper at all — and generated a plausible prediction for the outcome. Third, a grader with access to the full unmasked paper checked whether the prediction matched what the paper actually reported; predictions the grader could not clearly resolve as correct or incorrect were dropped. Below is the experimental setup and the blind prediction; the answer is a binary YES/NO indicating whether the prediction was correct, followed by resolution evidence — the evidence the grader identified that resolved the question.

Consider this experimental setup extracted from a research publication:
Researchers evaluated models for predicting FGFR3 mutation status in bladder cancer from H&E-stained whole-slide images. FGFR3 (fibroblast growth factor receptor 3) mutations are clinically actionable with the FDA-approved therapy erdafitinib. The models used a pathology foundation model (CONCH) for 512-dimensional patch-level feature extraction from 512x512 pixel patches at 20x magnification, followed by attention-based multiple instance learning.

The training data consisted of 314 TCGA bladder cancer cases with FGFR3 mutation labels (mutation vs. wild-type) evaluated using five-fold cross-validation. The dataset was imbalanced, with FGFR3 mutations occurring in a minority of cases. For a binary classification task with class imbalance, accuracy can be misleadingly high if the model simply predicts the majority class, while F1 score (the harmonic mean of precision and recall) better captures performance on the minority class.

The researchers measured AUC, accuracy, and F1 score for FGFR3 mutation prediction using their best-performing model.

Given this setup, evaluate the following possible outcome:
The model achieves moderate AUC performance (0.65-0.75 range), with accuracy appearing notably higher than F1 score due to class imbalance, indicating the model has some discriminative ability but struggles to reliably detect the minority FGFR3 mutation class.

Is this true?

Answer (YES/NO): NO